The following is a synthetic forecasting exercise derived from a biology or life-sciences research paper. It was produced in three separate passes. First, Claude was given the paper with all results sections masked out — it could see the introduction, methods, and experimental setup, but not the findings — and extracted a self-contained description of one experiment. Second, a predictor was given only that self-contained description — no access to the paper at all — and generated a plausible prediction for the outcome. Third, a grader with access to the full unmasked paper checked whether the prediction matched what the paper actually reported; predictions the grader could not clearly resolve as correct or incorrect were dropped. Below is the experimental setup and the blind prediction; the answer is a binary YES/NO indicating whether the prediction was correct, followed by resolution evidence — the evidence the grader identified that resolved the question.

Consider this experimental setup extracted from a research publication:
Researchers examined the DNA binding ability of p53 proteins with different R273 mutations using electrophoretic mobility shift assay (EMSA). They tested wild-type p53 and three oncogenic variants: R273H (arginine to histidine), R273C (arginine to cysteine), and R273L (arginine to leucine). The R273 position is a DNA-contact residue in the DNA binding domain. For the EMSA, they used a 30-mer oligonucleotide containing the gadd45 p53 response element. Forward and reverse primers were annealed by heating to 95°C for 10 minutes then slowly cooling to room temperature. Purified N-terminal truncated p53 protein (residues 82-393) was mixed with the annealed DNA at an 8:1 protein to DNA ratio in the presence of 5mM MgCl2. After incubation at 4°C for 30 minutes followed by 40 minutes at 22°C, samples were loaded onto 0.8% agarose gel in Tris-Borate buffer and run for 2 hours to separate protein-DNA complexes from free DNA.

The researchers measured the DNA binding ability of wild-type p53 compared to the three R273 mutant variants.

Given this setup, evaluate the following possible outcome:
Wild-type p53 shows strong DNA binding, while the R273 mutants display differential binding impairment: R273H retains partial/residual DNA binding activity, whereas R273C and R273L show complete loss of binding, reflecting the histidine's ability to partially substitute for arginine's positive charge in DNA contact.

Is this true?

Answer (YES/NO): NO